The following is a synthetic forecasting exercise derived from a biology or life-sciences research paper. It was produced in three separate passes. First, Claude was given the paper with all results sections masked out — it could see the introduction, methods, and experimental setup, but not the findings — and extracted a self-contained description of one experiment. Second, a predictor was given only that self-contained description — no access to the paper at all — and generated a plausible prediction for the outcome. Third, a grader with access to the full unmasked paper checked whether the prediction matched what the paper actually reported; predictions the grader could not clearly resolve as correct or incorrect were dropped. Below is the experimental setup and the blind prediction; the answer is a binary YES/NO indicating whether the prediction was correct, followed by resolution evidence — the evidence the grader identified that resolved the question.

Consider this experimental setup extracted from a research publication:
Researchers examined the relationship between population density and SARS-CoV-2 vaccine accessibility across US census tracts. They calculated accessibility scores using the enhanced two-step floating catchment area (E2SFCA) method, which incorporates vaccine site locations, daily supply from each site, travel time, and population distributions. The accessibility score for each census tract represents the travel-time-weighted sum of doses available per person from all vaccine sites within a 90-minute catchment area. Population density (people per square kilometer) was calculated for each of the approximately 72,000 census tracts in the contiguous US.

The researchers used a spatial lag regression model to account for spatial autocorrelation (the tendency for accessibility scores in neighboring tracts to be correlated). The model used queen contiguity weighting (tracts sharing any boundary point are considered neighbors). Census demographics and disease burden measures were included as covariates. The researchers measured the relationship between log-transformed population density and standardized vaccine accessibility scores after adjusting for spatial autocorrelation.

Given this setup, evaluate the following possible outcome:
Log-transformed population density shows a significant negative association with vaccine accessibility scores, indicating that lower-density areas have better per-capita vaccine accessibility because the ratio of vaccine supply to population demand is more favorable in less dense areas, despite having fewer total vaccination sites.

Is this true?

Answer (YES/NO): NO